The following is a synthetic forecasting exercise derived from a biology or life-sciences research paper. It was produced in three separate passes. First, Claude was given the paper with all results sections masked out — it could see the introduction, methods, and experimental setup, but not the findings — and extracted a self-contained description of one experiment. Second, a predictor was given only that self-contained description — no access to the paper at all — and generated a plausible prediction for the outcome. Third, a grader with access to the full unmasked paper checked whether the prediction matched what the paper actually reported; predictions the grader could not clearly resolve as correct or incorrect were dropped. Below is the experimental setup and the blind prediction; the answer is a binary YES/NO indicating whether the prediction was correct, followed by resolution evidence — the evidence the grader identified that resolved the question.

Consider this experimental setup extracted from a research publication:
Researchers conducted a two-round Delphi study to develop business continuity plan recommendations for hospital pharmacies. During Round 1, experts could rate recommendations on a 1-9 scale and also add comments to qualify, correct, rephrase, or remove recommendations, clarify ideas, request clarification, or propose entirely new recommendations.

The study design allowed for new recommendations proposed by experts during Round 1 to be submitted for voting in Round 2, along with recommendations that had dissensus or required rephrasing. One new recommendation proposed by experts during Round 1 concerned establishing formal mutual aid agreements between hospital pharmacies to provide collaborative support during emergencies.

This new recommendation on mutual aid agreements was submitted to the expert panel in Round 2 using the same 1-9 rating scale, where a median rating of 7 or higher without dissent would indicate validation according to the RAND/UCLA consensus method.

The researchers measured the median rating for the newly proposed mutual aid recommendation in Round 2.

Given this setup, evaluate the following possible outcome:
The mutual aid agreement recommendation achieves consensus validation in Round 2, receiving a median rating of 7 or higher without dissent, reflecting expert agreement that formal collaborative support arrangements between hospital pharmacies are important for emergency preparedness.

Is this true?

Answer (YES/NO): YES